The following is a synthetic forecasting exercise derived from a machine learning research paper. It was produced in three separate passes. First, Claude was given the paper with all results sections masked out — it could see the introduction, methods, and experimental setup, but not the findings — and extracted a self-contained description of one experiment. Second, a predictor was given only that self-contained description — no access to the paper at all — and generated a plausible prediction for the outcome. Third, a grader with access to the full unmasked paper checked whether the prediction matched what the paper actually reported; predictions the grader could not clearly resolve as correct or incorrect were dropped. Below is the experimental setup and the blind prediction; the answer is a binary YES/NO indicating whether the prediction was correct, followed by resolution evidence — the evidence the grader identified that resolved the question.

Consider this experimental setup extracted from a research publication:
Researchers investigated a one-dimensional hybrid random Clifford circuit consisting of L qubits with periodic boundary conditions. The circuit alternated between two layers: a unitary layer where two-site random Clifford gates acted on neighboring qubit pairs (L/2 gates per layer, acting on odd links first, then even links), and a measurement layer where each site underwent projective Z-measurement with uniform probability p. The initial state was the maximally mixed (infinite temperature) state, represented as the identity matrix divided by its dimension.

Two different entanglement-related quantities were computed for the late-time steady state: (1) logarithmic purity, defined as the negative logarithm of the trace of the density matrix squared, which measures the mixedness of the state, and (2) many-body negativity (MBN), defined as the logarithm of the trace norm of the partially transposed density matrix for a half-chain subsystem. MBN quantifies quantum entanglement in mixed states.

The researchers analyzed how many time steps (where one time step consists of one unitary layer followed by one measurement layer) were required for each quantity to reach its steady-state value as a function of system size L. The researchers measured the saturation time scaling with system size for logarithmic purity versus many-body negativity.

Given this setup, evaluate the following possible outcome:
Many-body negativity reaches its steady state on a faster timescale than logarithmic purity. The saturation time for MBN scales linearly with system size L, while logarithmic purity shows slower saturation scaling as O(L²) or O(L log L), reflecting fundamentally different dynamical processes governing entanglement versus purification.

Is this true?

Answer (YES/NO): NO